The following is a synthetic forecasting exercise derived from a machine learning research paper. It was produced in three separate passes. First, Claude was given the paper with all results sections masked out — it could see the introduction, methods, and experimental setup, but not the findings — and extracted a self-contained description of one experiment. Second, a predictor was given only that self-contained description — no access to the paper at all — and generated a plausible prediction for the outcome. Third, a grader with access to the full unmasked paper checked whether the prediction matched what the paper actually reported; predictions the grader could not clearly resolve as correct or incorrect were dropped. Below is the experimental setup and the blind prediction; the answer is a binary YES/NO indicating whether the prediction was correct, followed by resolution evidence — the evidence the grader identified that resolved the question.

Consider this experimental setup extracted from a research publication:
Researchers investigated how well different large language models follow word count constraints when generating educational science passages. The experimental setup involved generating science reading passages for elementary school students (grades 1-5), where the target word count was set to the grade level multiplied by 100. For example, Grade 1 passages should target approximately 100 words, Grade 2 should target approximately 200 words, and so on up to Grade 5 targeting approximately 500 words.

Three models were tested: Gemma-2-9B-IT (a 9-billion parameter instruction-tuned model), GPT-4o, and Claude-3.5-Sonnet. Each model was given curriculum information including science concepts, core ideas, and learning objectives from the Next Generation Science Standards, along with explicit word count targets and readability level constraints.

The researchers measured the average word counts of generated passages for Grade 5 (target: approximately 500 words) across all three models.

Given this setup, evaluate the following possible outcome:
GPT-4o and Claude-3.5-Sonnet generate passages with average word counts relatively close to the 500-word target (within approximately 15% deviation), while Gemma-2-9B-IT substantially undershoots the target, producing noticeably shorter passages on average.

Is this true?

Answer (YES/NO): NO